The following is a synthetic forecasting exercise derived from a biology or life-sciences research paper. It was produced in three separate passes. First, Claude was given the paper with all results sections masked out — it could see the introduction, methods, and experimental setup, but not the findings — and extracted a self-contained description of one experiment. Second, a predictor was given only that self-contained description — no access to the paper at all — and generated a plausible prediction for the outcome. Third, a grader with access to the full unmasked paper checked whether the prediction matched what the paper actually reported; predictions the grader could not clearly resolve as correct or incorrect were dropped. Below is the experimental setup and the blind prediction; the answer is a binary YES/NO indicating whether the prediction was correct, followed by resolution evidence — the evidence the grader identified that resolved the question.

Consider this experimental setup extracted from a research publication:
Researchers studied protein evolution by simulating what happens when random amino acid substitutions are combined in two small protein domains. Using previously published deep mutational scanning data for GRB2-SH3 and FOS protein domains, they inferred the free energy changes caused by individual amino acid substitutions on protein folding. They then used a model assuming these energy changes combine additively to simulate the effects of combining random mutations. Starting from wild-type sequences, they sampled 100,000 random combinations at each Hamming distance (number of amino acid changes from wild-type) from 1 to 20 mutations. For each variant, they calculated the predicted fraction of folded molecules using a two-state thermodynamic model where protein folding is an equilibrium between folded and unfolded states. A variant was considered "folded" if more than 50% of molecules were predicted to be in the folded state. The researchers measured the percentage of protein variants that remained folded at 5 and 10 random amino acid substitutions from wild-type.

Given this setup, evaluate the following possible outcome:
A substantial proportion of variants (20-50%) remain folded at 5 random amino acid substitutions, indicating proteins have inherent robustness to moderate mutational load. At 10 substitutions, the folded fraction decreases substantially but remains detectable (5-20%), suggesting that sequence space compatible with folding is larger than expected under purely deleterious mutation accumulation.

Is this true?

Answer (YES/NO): NO